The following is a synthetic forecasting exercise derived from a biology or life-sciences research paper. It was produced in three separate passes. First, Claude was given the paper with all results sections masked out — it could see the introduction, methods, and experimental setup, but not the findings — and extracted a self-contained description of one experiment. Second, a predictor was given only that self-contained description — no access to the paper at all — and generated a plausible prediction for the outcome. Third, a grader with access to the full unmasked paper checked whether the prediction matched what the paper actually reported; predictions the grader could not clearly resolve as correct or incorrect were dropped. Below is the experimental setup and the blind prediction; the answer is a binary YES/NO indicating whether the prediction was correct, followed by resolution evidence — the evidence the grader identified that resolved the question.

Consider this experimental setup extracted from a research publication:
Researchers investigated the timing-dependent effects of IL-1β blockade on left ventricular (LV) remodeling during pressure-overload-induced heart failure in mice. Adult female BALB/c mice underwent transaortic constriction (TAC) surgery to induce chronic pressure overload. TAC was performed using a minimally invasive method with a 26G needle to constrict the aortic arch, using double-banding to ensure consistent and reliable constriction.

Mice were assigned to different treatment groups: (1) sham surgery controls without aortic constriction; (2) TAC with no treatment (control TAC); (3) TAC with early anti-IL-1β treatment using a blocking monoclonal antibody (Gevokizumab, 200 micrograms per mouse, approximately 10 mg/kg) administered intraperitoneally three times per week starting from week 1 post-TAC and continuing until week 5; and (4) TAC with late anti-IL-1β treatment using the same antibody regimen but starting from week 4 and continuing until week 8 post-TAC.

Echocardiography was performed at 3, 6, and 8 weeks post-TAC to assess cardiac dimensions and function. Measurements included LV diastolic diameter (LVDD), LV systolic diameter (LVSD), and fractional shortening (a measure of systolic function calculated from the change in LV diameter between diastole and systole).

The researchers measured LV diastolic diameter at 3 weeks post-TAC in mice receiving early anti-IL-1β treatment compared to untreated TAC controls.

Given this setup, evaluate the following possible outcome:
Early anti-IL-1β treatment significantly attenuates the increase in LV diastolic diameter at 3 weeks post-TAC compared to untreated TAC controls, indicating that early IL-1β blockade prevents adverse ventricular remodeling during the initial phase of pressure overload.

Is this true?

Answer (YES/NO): YES